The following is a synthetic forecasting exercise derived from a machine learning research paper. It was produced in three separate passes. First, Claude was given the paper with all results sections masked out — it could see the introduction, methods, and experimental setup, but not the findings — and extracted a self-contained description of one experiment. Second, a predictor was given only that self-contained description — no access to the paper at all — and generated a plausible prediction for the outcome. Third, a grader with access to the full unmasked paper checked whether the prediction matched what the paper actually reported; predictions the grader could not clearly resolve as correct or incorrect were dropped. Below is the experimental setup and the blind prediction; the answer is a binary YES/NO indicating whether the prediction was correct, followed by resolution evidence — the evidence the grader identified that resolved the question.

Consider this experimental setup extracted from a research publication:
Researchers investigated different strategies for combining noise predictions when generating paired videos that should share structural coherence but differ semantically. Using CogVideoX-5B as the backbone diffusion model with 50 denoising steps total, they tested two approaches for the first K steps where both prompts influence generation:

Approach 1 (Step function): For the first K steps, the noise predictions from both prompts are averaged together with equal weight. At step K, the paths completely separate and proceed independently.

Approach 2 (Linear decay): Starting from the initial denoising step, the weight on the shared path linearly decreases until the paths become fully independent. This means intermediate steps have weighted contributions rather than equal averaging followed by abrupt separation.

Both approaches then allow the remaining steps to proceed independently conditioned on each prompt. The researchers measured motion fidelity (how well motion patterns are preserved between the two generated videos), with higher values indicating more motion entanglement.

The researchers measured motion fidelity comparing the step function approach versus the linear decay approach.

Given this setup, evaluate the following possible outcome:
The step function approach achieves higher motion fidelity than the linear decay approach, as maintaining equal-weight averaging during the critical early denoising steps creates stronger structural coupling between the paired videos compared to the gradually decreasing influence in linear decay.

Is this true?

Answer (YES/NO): NO